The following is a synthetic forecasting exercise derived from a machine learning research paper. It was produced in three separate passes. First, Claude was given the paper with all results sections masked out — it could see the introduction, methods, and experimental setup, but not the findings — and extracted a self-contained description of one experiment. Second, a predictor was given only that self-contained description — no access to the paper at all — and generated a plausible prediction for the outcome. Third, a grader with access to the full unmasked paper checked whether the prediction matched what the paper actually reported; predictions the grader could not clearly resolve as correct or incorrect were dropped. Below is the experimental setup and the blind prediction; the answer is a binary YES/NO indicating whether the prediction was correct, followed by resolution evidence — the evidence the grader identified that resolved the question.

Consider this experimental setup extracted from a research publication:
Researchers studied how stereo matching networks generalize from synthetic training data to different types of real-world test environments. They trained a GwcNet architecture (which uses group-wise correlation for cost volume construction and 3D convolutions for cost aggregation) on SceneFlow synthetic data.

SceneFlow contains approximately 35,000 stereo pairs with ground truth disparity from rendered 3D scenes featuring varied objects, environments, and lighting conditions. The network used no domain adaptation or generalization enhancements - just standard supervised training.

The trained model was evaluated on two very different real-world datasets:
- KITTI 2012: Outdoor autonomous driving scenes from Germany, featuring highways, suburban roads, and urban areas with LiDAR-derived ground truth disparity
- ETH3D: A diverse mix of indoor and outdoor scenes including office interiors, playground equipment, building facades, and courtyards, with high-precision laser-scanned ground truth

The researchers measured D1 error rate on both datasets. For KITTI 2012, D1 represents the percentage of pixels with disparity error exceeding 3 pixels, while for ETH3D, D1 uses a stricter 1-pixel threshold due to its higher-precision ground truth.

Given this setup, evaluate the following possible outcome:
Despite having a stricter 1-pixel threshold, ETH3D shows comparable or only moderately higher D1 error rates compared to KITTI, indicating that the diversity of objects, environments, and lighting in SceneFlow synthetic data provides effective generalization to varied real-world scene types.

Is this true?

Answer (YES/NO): NO